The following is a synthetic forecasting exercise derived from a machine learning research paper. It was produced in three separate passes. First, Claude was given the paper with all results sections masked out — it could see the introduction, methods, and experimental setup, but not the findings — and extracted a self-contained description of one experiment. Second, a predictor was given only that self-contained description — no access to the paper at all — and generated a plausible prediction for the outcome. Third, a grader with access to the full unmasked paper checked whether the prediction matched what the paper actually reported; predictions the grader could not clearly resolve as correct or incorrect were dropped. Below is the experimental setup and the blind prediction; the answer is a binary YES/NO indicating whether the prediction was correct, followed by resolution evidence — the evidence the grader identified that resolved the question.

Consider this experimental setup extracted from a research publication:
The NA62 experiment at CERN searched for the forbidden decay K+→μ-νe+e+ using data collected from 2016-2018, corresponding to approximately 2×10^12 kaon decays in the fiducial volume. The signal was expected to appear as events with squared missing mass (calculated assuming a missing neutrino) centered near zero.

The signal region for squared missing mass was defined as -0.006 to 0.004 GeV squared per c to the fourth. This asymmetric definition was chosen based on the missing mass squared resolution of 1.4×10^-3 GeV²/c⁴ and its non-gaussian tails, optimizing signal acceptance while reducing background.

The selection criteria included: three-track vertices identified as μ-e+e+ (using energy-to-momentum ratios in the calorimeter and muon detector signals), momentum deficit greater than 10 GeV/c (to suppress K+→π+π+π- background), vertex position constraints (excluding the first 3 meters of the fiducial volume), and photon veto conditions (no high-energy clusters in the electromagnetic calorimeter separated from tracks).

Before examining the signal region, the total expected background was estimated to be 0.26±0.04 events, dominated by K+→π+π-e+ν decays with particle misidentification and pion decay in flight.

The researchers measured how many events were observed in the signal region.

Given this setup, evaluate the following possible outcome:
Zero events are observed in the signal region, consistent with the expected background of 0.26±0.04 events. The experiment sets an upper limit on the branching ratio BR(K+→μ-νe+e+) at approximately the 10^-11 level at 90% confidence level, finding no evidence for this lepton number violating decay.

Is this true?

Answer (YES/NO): YES